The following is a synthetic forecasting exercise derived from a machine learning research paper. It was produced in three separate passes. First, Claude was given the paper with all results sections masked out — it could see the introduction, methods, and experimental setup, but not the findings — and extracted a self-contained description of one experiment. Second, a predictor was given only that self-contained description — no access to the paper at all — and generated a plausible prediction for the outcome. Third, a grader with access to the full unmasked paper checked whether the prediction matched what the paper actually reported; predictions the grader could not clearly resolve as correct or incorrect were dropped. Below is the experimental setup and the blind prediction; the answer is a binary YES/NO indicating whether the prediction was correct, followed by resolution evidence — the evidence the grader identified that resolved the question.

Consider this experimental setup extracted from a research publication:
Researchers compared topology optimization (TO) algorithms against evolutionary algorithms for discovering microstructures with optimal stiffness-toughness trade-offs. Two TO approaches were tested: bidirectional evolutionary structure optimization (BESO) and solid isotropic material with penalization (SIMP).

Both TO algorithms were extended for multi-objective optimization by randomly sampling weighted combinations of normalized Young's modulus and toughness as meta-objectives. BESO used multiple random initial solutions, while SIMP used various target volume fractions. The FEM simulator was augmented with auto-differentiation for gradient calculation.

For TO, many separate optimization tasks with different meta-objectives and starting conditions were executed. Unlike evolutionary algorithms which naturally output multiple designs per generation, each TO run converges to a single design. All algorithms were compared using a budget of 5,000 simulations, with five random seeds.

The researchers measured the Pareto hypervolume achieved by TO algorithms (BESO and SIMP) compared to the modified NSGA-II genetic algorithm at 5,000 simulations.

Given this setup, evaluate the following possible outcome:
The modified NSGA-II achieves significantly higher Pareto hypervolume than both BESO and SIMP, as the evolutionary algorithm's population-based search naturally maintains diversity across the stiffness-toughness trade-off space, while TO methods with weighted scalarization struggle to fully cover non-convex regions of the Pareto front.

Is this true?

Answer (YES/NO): YES